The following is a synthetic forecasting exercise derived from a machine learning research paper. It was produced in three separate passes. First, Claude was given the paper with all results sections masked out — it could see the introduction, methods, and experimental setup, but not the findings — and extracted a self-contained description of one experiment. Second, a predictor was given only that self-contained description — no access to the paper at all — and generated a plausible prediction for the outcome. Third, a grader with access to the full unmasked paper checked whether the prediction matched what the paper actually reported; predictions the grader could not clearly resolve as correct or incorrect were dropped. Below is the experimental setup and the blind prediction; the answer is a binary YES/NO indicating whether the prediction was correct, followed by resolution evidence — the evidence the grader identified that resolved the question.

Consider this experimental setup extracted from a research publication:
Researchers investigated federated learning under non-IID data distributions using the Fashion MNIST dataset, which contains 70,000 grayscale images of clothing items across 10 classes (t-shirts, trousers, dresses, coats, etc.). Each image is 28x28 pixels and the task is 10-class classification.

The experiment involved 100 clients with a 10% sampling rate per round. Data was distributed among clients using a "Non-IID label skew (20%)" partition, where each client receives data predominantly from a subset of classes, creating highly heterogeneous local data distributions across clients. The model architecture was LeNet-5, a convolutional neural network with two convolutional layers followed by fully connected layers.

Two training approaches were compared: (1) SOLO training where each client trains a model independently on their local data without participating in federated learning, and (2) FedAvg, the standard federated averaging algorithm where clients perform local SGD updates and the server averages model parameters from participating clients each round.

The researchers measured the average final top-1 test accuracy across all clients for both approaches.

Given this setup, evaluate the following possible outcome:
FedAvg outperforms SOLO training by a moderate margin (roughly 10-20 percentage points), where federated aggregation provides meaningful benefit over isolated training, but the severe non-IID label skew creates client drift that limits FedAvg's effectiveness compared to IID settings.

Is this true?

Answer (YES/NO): NO